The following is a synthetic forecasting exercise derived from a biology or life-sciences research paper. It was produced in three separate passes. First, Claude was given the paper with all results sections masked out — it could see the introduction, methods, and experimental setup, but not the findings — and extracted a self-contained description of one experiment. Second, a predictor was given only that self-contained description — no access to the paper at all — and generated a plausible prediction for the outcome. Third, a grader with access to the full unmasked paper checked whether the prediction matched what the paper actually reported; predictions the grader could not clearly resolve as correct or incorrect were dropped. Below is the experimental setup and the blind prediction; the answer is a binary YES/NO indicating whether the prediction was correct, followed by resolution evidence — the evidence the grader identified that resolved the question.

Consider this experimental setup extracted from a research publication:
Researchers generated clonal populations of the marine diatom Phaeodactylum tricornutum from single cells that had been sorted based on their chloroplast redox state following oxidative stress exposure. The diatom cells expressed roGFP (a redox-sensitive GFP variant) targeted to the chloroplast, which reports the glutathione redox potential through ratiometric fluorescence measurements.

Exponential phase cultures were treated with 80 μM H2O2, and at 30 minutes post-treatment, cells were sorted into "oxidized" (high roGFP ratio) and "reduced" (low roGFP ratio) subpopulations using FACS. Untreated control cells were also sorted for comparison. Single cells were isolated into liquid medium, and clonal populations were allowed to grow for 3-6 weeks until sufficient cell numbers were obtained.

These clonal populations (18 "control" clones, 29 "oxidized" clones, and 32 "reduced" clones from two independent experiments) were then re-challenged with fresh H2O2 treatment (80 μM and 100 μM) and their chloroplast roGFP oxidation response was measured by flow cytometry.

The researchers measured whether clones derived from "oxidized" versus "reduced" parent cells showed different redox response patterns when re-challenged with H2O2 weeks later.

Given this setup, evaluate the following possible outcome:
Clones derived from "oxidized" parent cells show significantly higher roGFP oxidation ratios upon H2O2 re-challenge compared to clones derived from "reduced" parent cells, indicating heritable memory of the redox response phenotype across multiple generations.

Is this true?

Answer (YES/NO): NO